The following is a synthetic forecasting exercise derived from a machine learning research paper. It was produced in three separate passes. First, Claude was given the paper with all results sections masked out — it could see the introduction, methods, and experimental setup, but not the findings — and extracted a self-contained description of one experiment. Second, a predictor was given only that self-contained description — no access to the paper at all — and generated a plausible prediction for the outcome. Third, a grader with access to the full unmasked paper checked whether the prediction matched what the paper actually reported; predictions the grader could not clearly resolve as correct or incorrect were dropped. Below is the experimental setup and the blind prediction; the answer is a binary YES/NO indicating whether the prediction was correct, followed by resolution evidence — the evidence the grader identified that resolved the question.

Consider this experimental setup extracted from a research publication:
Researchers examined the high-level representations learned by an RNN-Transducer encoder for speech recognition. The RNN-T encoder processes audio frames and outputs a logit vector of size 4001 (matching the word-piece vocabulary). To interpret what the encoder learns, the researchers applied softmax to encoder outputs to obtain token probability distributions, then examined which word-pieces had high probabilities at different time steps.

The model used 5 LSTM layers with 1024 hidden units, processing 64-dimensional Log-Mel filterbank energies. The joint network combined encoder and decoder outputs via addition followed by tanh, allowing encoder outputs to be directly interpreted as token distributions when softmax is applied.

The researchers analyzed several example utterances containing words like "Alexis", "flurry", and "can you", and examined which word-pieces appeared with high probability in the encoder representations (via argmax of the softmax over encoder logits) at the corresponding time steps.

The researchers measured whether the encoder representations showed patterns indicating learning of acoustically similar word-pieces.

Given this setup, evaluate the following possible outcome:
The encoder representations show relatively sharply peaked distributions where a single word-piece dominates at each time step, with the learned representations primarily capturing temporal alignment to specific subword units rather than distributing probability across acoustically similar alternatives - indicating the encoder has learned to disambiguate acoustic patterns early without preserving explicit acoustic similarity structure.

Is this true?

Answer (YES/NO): NO